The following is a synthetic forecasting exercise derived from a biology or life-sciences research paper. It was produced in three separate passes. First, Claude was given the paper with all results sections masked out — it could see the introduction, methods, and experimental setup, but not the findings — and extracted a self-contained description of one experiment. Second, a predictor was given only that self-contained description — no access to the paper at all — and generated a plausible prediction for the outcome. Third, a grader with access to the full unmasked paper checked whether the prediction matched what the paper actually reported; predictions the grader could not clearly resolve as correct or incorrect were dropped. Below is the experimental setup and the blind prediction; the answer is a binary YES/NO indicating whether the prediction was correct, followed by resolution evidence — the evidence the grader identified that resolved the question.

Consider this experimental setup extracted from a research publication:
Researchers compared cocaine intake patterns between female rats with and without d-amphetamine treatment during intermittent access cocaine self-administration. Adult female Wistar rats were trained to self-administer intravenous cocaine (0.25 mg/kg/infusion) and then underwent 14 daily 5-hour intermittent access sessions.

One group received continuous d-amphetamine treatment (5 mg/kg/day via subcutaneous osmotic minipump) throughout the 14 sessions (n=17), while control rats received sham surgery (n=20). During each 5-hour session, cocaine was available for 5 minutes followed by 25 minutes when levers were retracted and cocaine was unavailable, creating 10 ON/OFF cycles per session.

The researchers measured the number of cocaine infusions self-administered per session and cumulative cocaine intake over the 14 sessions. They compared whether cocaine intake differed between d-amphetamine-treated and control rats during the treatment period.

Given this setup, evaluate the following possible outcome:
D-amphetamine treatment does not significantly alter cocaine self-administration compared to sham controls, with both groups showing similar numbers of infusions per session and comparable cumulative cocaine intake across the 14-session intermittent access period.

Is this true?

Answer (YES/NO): YES